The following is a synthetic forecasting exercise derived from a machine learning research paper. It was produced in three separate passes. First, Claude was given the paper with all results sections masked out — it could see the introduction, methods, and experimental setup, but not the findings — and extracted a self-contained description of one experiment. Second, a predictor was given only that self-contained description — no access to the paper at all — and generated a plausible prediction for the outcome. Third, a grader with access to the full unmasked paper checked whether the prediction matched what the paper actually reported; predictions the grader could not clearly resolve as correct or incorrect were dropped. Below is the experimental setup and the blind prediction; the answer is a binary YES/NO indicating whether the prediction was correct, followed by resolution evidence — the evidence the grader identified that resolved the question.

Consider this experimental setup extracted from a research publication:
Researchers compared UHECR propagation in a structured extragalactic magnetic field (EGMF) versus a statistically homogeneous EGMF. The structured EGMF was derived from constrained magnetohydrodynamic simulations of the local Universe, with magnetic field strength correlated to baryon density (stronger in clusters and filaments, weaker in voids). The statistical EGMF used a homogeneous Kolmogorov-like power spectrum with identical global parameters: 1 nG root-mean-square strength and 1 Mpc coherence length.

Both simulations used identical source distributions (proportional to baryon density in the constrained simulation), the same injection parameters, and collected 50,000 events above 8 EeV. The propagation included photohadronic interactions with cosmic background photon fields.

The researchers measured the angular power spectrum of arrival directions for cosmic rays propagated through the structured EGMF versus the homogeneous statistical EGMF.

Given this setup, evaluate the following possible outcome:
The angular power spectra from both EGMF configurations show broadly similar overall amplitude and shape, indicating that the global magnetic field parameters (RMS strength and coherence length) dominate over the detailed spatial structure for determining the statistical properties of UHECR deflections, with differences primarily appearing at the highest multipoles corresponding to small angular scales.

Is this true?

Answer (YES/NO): NO